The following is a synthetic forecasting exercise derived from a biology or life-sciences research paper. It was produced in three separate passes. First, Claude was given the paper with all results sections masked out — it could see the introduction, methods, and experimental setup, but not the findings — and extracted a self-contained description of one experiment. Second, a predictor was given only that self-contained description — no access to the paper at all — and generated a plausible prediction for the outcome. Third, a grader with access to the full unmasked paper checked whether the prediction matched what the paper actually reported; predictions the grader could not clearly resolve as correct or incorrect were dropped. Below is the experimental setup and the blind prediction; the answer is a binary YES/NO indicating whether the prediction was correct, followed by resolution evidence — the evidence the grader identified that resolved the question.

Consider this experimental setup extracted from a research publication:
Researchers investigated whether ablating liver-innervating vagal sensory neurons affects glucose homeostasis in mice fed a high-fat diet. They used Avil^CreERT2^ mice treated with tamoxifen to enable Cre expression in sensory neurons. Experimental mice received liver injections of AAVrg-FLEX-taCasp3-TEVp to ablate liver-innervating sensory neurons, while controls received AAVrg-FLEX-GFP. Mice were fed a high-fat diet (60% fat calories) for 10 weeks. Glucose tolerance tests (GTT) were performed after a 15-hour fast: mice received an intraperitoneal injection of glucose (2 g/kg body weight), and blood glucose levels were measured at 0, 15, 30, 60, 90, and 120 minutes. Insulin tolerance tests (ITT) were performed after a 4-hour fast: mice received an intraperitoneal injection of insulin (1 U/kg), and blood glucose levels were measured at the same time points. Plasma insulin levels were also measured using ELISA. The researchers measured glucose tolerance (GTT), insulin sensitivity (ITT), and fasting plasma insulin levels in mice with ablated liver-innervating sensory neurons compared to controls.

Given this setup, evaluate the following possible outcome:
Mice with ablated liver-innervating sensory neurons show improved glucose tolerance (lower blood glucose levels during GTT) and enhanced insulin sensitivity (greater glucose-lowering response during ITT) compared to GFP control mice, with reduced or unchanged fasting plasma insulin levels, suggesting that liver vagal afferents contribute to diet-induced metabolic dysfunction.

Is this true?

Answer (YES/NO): NO